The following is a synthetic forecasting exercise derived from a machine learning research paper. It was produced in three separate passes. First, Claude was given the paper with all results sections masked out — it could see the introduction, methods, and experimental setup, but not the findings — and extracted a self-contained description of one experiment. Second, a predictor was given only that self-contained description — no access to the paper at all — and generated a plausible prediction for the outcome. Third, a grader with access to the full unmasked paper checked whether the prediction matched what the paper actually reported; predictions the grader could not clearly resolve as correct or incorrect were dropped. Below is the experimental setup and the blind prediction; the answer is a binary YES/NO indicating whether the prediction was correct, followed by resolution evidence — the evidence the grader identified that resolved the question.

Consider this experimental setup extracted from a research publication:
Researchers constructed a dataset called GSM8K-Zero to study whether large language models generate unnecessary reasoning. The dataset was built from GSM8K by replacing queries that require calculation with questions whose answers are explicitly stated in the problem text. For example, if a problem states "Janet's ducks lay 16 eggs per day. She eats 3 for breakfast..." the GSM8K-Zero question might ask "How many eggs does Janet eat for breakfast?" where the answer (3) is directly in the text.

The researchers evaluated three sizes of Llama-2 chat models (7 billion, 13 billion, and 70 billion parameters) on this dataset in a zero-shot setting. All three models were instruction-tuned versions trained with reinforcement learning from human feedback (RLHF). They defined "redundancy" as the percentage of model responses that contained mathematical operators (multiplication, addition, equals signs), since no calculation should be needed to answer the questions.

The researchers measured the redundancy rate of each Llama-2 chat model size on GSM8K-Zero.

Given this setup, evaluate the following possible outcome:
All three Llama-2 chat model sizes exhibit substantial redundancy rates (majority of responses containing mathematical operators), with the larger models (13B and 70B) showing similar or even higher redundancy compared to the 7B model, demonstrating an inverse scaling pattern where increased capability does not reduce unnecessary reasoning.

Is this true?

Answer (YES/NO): NO